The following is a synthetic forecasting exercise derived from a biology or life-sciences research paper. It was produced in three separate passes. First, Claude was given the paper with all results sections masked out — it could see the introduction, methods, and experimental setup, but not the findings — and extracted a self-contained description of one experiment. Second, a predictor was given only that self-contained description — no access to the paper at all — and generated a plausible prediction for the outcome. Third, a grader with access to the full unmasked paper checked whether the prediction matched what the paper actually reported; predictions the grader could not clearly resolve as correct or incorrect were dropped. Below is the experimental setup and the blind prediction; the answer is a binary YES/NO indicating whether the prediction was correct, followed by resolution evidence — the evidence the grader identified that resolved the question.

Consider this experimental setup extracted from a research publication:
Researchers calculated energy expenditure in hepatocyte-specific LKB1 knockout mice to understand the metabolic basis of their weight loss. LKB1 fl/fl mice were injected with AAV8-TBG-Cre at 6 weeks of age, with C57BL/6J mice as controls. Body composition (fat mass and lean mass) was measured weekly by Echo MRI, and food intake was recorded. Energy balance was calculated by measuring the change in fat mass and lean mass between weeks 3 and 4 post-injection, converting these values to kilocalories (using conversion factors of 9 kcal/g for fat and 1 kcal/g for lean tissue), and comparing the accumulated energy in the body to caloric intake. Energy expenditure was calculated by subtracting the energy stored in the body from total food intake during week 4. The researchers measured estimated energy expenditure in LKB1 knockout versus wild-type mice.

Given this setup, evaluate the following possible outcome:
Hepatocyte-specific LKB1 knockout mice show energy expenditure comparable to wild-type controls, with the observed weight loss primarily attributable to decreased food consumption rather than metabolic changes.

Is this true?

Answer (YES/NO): NO